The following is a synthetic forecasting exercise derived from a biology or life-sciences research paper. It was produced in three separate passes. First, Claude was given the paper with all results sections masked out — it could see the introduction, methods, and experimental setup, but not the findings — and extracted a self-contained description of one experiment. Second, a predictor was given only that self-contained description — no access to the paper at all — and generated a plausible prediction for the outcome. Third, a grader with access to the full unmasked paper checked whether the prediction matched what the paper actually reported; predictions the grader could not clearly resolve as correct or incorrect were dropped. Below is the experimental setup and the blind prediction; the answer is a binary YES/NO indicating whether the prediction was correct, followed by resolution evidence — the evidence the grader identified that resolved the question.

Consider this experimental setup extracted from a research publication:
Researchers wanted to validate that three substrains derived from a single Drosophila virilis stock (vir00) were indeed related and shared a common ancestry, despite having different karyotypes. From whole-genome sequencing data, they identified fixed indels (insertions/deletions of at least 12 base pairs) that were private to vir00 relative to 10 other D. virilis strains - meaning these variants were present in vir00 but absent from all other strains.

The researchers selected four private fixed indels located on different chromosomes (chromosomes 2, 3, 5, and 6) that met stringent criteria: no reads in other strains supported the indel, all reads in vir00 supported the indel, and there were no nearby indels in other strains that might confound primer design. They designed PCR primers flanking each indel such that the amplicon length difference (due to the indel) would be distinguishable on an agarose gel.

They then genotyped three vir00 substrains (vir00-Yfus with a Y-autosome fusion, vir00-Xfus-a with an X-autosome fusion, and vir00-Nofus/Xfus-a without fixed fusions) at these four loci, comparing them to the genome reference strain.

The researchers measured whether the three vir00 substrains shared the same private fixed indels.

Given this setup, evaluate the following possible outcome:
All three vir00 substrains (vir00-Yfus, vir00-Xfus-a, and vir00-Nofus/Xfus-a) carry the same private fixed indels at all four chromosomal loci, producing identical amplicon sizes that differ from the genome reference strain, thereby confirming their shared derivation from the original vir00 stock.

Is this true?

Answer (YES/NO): YES